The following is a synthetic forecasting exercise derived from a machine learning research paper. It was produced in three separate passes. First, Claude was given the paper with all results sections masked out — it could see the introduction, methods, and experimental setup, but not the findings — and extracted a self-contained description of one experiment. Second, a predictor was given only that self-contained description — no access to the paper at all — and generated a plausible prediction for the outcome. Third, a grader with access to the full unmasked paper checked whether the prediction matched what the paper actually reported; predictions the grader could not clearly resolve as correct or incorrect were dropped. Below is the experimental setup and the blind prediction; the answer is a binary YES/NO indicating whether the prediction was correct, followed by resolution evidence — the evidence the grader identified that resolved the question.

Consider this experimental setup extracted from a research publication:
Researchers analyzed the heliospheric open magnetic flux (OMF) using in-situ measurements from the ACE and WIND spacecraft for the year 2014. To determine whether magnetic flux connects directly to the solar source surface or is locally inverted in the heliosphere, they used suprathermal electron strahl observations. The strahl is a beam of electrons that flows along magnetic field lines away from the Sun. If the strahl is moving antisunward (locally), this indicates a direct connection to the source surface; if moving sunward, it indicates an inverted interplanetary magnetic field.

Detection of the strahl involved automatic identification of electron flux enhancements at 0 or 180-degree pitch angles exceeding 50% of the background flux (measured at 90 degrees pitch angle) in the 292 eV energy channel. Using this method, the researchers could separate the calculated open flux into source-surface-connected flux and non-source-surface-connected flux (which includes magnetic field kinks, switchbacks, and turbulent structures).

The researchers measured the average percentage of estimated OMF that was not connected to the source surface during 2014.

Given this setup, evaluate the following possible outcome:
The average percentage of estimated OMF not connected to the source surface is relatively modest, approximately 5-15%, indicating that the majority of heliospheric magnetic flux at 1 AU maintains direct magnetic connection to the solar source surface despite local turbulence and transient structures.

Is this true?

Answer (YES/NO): NO